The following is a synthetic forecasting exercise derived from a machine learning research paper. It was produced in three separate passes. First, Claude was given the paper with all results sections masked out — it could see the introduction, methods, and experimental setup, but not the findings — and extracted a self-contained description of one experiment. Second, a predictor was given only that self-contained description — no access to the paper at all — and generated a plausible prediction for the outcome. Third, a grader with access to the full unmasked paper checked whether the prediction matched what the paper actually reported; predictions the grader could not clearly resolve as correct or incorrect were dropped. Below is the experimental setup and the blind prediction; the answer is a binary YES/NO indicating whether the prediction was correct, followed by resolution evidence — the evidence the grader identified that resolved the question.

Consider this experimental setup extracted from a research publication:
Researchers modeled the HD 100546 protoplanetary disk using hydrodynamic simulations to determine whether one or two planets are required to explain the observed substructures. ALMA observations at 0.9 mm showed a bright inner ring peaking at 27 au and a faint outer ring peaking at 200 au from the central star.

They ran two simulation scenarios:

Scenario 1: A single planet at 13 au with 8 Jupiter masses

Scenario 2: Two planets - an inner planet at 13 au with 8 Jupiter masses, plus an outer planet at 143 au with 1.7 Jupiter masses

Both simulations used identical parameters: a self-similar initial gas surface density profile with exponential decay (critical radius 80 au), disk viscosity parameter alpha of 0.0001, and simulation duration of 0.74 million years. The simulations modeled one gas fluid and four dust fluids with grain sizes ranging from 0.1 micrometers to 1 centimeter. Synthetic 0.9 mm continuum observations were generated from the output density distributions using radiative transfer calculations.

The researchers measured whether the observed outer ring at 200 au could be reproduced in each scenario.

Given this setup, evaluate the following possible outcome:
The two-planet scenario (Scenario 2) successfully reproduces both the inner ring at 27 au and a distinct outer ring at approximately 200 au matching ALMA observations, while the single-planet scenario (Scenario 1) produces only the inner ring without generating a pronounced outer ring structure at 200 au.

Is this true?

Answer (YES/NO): YES